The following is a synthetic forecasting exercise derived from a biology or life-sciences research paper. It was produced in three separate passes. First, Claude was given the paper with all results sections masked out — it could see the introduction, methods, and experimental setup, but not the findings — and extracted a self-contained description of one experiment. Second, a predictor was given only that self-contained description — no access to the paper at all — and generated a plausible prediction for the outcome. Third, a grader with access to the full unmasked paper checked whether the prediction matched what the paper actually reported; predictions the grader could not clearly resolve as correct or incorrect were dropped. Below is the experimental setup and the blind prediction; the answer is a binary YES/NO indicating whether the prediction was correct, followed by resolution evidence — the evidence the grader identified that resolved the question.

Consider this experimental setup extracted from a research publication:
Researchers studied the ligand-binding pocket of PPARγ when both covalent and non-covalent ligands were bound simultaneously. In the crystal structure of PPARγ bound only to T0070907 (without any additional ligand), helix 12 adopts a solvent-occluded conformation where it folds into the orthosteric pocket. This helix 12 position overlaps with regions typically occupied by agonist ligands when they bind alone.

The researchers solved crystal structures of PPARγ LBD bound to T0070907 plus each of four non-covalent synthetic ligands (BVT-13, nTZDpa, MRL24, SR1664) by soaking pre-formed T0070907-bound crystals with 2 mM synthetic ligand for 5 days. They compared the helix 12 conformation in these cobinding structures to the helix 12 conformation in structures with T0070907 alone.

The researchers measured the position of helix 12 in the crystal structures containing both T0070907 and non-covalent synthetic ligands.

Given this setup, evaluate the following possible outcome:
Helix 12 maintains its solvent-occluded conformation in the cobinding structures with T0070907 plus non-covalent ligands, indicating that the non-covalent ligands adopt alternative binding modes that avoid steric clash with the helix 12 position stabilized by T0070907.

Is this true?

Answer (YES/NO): NO